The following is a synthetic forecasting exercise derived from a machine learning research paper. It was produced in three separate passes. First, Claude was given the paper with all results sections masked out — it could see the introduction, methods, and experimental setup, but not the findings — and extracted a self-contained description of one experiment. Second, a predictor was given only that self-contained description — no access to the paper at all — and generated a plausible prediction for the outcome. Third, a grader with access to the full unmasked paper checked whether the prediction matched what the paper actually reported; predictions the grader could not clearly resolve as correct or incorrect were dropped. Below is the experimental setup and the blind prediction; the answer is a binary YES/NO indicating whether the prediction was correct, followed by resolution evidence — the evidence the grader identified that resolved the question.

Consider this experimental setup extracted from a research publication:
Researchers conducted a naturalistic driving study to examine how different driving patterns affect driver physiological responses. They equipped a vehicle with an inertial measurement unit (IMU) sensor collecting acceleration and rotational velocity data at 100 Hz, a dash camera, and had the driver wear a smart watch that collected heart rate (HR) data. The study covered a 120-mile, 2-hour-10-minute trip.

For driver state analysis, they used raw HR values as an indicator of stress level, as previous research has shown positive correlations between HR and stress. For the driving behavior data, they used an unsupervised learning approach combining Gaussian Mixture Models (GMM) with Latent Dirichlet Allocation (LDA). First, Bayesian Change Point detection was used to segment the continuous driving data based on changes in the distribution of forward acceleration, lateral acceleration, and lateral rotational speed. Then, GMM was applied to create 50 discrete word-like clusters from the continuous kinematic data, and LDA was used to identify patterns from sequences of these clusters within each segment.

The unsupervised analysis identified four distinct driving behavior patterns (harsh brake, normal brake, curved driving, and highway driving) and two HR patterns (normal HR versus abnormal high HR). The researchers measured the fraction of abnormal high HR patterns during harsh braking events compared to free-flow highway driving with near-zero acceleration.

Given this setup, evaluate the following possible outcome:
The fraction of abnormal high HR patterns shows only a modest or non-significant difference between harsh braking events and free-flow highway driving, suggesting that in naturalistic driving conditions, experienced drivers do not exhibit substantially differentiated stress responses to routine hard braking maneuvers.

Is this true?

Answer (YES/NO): NO